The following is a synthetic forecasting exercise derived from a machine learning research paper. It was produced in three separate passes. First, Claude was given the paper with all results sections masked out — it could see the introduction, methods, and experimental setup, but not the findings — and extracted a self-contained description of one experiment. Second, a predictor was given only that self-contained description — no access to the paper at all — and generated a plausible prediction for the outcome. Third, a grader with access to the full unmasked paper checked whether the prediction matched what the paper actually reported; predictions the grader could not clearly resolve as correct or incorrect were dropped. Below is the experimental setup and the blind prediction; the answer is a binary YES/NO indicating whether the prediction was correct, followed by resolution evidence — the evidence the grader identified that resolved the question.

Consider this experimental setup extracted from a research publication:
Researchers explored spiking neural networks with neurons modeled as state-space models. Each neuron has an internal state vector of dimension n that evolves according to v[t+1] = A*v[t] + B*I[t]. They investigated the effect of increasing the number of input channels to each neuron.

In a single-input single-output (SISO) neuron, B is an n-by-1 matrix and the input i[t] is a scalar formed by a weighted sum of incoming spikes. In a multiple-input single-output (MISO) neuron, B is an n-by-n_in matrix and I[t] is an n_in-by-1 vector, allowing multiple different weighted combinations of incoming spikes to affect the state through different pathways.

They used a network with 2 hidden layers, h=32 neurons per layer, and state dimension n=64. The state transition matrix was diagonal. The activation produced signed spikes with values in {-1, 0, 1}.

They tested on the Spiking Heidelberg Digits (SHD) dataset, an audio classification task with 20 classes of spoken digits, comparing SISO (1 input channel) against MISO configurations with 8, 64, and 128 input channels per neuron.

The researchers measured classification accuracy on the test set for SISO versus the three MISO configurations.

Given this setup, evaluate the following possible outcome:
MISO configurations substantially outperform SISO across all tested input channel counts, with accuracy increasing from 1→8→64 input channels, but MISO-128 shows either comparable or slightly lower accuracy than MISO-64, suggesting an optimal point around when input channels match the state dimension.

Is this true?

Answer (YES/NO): NO